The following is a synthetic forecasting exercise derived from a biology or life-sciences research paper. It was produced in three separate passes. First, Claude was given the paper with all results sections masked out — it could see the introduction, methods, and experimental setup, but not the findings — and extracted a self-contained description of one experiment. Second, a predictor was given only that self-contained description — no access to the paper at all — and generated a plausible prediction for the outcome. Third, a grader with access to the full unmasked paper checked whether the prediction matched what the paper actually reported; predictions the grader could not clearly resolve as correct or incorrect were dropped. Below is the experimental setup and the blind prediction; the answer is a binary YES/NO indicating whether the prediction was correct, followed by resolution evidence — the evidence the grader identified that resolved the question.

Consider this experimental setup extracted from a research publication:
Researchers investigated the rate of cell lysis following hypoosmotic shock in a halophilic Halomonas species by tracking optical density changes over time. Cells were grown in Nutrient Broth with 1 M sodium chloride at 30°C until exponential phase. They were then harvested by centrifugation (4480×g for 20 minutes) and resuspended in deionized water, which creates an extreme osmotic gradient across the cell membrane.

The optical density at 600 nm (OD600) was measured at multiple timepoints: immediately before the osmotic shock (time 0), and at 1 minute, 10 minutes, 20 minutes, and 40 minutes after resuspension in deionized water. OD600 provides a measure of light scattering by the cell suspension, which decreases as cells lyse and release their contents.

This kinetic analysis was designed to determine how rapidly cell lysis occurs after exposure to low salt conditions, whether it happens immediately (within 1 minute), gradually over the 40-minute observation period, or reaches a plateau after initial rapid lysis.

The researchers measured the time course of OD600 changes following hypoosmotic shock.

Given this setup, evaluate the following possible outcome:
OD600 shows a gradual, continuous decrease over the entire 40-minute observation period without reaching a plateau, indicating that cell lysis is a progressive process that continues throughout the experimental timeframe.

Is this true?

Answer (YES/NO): NO